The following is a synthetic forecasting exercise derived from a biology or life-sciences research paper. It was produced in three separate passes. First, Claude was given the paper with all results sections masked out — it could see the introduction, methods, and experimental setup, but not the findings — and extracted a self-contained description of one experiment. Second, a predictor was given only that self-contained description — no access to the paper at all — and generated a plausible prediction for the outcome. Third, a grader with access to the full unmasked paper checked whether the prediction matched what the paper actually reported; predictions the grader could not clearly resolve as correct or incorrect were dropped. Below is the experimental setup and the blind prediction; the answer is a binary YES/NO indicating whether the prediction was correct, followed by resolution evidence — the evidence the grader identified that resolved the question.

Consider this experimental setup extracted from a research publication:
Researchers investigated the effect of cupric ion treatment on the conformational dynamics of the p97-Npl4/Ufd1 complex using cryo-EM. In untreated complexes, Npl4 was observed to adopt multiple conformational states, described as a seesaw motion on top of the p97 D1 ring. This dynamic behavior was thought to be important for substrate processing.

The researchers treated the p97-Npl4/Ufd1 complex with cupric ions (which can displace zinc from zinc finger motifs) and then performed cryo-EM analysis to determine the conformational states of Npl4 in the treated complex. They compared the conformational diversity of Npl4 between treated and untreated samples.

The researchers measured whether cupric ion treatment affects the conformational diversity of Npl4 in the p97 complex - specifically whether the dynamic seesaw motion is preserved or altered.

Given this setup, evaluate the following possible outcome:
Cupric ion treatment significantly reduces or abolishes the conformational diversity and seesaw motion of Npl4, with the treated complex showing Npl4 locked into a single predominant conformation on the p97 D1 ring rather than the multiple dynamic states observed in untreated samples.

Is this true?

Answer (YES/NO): YES